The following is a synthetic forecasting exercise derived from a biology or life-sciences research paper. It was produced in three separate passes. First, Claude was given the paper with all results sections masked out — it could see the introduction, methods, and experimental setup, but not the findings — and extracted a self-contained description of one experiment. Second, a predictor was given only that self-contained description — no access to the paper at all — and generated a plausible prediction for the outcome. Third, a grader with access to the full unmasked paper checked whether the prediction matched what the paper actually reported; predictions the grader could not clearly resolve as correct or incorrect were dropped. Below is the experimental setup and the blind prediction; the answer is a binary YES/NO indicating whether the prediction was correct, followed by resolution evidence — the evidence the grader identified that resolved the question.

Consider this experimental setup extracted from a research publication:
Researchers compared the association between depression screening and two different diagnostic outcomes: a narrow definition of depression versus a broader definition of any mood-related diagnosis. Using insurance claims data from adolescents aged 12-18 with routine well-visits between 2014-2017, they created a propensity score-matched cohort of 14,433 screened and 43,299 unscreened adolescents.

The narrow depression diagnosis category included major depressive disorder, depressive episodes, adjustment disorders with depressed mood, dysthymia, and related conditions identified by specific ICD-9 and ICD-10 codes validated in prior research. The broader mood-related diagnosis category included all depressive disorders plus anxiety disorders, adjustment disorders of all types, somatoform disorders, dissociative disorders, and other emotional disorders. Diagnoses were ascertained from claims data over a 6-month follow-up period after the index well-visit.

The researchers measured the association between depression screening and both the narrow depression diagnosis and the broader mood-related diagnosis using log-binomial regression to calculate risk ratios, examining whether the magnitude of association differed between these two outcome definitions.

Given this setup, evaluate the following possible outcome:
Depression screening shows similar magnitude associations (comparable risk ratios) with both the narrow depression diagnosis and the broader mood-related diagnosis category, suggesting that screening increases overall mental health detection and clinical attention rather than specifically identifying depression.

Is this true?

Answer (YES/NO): NO